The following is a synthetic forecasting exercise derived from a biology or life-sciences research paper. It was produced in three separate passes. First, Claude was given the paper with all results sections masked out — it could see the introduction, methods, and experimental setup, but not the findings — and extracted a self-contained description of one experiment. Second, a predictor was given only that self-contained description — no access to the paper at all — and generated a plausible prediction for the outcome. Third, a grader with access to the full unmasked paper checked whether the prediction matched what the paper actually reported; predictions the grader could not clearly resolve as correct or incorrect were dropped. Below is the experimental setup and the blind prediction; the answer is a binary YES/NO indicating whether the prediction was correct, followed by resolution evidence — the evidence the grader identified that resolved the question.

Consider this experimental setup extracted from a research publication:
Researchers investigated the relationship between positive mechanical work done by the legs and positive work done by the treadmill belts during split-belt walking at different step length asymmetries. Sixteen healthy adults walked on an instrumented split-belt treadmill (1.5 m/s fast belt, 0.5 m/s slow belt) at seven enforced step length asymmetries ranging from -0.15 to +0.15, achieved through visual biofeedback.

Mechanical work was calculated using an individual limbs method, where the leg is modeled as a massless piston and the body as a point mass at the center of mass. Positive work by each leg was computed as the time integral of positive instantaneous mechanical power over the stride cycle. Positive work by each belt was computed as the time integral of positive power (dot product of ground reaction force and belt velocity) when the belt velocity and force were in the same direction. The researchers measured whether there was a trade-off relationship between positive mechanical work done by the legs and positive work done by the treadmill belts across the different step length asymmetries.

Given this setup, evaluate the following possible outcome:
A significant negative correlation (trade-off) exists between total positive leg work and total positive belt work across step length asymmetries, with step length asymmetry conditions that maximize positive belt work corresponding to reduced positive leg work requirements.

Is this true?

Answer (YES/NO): YES